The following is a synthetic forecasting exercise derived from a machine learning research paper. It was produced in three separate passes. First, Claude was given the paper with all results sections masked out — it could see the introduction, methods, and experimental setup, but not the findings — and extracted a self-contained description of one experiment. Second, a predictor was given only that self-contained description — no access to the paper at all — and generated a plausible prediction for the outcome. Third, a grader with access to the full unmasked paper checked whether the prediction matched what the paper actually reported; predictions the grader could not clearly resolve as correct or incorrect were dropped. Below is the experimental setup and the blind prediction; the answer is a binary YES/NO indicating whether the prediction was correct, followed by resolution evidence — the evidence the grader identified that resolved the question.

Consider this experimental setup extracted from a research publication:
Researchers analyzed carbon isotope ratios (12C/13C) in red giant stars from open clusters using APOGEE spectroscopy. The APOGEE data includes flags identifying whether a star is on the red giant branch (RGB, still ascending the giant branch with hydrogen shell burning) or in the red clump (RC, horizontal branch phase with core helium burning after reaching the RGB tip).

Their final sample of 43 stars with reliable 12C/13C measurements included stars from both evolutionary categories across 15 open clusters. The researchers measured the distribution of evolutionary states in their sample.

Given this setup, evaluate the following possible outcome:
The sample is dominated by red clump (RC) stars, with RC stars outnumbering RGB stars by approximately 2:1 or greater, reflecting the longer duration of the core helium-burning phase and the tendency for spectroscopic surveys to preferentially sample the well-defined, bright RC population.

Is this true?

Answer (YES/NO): NO